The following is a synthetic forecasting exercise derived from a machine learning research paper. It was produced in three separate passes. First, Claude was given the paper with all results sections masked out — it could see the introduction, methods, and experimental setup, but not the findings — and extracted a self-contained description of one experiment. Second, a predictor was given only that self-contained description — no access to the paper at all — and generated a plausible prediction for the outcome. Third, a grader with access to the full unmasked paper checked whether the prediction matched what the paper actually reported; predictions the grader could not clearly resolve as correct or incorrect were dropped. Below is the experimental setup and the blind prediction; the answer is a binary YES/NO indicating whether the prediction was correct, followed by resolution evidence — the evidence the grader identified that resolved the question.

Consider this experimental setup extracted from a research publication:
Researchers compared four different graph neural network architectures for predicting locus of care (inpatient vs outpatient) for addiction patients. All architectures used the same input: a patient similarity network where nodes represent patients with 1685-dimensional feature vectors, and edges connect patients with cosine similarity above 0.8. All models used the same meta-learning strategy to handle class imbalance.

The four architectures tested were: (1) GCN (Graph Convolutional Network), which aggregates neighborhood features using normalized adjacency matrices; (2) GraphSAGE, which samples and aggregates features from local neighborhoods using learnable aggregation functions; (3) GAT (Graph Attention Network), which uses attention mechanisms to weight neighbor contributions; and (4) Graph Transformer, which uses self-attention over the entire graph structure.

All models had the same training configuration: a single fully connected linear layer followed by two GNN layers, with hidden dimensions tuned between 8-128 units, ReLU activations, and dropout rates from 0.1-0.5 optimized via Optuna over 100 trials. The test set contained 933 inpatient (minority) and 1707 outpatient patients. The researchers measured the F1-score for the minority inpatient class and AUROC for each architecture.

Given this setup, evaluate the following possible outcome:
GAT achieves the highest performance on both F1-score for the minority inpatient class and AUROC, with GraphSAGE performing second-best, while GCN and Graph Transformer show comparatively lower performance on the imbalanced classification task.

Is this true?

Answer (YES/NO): NO